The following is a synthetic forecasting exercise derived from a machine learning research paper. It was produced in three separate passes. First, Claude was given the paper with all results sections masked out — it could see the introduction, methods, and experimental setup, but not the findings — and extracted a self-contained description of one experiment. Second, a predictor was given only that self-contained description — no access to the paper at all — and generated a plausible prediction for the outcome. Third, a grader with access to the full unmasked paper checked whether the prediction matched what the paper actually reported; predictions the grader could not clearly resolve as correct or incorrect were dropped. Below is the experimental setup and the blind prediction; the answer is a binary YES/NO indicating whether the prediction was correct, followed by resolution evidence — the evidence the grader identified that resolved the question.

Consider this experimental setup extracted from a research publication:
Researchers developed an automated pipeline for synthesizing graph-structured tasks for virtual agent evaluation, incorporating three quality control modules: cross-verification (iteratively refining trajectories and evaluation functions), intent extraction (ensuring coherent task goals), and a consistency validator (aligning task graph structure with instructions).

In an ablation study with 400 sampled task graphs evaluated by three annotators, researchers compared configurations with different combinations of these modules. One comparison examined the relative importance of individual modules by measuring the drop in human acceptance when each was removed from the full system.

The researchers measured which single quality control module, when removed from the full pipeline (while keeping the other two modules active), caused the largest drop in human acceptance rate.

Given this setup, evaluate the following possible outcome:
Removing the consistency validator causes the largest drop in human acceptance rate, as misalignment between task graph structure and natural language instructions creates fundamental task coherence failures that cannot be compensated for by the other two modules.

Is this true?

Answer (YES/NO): NO